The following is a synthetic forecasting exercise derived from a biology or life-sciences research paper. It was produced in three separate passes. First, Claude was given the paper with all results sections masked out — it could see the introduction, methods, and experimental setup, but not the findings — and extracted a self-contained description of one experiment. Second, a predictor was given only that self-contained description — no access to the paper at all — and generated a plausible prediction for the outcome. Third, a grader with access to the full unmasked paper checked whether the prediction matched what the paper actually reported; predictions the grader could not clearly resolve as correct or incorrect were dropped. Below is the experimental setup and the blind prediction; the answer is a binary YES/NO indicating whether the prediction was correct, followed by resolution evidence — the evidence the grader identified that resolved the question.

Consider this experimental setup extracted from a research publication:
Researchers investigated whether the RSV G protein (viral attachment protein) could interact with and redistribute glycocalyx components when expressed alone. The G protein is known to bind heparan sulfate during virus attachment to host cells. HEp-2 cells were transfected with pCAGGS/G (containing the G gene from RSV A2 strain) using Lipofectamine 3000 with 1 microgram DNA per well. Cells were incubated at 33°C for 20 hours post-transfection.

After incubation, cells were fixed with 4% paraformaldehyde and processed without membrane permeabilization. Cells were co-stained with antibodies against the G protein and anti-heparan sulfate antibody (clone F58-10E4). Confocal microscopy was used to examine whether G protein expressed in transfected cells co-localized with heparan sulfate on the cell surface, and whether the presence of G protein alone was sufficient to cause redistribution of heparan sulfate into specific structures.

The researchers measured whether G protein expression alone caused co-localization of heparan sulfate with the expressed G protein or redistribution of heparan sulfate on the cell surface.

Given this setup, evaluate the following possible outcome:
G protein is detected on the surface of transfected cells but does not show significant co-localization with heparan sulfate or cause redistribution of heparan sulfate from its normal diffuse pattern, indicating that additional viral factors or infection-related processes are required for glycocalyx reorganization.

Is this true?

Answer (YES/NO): NO